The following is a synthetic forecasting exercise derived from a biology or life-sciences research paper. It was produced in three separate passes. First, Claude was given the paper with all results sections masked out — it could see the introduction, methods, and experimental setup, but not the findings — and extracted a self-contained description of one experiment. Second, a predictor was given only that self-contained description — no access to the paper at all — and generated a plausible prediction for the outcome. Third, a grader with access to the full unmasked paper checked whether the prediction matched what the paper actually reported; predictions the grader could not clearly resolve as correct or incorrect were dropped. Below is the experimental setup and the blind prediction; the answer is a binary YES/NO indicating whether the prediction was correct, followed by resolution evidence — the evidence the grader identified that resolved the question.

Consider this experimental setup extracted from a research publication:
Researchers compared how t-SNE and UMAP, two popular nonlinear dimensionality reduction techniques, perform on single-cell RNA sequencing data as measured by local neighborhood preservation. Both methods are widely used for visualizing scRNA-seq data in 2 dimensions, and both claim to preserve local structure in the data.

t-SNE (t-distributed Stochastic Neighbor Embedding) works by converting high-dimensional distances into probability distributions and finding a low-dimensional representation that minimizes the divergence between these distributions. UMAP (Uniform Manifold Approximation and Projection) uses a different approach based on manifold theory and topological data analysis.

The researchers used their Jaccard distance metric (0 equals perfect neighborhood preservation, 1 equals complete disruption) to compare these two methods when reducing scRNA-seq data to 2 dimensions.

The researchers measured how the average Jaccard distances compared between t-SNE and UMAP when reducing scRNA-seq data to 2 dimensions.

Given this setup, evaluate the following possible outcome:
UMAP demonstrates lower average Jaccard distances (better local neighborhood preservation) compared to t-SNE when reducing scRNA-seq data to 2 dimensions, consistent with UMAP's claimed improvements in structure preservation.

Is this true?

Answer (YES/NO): NO